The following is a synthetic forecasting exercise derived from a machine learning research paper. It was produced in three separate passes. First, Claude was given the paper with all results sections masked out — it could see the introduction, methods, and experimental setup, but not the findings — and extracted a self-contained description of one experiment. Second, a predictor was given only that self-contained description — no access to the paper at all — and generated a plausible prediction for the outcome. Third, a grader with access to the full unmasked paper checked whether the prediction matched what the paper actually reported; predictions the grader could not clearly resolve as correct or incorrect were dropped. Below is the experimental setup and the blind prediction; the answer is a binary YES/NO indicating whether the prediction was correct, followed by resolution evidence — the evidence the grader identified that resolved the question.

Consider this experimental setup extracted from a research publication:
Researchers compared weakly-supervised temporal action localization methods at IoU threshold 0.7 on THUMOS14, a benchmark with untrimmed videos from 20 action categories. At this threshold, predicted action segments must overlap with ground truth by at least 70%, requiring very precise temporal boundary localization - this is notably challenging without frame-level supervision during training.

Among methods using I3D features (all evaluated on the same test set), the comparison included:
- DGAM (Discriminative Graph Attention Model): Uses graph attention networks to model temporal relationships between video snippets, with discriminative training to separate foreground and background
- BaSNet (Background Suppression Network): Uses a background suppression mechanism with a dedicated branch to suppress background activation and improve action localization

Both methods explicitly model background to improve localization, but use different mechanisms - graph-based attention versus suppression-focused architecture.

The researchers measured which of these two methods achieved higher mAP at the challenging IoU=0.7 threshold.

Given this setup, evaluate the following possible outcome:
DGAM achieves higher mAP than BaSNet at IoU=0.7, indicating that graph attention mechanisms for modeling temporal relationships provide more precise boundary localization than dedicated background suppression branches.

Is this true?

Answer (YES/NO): YES